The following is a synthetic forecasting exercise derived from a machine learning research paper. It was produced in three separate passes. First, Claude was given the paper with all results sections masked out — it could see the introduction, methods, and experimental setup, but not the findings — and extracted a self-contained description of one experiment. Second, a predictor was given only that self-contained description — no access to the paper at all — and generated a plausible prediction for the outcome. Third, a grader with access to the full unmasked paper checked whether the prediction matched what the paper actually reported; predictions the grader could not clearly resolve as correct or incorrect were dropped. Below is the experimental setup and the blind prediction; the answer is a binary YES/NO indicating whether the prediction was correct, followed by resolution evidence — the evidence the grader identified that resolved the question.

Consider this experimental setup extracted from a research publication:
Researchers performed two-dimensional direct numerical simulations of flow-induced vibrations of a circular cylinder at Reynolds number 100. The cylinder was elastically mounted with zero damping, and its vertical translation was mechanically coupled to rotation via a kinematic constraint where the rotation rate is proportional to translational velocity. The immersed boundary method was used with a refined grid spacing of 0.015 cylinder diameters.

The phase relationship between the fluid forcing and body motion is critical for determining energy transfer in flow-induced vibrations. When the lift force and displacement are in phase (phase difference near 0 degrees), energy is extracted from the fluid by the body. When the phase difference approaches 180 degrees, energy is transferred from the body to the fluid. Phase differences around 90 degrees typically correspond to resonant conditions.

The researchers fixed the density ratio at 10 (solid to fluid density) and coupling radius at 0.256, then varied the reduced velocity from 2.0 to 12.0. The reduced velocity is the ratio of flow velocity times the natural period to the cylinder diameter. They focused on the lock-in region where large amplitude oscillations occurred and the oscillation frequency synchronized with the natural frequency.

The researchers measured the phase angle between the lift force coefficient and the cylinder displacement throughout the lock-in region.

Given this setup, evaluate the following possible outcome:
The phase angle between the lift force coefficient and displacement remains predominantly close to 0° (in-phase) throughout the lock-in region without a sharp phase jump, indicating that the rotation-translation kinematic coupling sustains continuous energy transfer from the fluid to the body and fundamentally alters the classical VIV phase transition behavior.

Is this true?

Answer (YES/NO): YES